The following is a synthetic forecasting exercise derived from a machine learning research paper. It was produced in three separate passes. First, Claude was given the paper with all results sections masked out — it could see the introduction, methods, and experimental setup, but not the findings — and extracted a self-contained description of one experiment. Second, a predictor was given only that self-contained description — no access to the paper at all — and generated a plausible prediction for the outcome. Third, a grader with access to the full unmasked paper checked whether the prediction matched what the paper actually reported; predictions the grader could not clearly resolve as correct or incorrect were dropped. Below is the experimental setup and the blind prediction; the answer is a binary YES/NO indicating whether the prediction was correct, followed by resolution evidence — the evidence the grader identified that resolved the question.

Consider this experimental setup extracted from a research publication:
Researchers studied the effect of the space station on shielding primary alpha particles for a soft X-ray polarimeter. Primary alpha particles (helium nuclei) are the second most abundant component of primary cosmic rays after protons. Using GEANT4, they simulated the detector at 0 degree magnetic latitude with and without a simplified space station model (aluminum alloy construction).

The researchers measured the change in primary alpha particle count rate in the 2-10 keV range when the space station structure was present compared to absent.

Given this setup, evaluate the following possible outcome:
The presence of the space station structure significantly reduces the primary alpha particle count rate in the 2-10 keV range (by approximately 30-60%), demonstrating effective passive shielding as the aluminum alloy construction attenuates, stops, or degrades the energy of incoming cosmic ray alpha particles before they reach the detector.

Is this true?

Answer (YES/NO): NO